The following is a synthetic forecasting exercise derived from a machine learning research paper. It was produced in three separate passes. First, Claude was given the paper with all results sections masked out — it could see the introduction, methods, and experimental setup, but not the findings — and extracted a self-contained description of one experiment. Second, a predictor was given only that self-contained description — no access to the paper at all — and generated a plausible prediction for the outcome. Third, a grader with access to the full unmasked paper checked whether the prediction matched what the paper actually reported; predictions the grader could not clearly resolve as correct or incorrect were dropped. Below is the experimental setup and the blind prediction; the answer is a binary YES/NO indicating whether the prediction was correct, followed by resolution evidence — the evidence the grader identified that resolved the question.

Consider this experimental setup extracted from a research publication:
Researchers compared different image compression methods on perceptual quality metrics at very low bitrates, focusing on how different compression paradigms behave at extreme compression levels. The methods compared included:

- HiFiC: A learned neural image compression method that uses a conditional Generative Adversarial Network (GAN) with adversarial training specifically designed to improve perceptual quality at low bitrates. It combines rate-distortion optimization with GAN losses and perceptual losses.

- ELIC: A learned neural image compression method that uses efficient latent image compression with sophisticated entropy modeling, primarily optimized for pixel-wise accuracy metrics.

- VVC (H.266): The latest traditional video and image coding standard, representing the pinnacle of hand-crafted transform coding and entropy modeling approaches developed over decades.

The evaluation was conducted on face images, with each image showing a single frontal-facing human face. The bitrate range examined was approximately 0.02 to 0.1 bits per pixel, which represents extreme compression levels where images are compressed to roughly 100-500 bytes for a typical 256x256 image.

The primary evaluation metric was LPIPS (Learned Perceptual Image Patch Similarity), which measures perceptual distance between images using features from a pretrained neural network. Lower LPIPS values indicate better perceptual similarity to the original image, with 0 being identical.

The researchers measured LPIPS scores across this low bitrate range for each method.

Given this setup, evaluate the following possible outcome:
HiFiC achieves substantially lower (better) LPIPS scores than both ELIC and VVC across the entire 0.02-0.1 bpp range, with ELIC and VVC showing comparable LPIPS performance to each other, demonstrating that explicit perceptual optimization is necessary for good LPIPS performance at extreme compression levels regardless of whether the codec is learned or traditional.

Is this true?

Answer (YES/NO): NO